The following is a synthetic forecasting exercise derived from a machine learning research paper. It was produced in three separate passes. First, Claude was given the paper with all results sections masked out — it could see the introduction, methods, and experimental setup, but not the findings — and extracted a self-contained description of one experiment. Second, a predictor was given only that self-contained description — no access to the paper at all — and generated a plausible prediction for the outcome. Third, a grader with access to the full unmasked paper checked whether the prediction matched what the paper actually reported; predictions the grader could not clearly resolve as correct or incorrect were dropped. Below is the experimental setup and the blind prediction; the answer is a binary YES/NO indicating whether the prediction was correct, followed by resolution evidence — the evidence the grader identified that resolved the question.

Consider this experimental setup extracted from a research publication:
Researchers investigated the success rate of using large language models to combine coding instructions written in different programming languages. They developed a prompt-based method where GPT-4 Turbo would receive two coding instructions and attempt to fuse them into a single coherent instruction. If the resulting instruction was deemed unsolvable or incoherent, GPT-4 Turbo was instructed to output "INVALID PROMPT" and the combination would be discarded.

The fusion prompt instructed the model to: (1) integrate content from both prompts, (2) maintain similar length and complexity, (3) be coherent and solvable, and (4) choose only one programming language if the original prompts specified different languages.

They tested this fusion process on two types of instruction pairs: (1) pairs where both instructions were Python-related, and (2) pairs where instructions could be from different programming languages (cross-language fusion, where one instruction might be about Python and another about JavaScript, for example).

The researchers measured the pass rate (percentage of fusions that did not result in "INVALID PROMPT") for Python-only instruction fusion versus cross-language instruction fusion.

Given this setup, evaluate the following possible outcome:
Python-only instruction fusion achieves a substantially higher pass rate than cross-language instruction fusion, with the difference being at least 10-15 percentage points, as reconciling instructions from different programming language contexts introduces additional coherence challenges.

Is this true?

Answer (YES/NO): YES